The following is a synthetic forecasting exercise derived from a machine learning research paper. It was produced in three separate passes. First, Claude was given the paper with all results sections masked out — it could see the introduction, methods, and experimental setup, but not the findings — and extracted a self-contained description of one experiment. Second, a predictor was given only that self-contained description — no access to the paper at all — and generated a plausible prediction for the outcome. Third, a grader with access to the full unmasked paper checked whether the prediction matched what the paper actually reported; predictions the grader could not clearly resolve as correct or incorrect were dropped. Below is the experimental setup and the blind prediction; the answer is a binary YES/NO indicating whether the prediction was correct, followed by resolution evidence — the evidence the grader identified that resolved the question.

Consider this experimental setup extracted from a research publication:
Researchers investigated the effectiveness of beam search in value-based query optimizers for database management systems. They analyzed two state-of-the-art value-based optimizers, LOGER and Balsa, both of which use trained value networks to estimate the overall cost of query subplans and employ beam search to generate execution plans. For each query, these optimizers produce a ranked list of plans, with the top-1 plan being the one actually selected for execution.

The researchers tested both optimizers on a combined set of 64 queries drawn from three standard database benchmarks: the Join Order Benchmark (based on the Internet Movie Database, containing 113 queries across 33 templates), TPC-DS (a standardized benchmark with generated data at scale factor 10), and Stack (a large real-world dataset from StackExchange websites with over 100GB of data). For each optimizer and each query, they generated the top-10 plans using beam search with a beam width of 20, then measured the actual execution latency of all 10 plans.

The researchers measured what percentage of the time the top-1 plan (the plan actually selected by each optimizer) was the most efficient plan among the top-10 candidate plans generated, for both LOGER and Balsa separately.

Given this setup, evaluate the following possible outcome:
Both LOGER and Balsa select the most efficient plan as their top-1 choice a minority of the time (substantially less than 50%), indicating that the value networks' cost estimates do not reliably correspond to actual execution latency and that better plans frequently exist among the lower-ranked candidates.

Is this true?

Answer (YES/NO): NO